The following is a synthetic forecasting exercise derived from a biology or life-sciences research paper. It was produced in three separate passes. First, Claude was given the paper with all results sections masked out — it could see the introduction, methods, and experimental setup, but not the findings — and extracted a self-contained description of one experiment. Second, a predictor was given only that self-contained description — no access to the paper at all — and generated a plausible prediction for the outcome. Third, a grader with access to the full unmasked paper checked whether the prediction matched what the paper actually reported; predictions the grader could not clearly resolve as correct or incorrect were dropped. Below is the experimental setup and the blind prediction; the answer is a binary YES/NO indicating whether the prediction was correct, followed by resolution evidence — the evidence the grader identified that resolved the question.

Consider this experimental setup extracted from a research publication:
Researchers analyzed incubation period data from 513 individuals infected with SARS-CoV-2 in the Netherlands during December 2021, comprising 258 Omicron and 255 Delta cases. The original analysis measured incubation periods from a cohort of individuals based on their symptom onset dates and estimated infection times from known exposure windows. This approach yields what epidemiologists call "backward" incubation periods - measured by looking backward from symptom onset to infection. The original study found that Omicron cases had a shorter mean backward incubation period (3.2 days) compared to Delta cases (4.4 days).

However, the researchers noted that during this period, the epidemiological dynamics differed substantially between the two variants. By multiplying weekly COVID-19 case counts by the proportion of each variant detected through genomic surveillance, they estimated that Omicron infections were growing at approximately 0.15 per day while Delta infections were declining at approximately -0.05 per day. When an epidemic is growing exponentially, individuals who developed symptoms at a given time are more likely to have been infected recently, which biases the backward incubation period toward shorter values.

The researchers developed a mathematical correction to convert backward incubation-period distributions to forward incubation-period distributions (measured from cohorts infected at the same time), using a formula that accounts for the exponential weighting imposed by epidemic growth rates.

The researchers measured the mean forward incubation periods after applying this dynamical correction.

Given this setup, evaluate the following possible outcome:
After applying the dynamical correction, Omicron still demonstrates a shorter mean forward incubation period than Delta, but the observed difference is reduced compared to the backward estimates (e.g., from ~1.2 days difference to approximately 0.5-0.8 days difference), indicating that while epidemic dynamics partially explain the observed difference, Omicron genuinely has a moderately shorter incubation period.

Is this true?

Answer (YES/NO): NO